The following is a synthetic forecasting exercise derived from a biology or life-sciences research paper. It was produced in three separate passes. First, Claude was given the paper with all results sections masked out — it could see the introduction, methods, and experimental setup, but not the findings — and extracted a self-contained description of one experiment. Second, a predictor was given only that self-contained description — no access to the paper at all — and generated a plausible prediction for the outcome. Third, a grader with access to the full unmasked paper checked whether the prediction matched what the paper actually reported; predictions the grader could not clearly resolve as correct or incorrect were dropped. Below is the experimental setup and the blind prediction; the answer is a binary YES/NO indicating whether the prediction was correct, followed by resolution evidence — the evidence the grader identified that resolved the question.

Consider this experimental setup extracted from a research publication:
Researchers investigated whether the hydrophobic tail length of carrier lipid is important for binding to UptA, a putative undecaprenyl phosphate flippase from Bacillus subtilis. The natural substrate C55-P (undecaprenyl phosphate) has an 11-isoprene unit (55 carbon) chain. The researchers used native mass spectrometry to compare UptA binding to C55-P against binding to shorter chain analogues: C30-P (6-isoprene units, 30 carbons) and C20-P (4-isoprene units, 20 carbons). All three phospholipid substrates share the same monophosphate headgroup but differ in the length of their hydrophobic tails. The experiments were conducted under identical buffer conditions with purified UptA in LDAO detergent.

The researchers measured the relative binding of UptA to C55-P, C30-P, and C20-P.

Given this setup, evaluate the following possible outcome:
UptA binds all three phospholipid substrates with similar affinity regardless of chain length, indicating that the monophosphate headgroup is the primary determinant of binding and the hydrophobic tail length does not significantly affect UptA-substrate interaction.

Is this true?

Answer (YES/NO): NO